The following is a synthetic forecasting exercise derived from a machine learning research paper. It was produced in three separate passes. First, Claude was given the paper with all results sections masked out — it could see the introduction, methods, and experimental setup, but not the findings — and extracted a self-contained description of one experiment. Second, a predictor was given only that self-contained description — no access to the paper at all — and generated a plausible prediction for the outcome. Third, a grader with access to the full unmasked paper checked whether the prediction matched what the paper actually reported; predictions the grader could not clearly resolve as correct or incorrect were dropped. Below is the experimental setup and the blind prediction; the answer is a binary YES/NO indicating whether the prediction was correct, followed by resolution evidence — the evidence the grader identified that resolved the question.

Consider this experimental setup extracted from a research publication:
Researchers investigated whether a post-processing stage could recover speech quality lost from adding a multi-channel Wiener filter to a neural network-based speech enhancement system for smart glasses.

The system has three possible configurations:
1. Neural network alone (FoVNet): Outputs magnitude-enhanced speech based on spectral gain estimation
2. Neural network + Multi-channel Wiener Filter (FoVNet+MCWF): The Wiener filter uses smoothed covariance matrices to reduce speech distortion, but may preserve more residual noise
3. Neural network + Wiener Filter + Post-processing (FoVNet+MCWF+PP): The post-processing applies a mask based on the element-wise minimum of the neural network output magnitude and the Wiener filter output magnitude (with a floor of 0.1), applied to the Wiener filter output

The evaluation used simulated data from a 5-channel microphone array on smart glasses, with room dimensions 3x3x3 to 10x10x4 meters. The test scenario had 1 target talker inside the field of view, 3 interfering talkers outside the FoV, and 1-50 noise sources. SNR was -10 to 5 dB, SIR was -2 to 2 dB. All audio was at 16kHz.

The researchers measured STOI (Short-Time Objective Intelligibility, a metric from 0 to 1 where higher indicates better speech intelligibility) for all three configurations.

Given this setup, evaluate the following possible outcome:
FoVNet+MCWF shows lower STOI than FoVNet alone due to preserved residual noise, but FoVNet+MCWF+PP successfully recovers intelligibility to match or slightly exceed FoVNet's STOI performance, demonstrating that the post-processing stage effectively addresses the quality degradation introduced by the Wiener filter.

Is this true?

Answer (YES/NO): YES